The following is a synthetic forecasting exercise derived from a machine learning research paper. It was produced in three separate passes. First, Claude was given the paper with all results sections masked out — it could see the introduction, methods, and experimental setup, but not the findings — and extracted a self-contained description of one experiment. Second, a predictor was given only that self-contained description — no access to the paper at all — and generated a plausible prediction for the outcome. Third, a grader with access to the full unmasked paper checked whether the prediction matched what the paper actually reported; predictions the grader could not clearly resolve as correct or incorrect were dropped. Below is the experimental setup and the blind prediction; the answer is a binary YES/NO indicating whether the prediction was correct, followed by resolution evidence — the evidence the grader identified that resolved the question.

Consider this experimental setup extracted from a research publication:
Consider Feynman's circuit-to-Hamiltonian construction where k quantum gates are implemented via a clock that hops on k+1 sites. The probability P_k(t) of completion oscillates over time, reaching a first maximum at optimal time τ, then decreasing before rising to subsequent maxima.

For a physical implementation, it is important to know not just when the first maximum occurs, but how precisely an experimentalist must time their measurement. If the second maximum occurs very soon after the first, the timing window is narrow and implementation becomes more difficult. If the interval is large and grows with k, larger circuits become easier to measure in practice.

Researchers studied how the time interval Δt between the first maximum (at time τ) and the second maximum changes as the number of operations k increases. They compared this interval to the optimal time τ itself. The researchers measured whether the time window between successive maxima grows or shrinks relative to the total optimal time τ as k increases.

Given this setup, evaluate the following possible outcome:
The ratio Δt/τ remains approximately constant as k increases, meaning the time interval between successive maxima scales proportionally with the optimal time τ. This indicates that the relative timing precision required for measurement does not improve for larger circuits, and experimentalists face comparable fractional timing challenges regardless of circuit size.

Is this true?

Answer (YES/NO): NO